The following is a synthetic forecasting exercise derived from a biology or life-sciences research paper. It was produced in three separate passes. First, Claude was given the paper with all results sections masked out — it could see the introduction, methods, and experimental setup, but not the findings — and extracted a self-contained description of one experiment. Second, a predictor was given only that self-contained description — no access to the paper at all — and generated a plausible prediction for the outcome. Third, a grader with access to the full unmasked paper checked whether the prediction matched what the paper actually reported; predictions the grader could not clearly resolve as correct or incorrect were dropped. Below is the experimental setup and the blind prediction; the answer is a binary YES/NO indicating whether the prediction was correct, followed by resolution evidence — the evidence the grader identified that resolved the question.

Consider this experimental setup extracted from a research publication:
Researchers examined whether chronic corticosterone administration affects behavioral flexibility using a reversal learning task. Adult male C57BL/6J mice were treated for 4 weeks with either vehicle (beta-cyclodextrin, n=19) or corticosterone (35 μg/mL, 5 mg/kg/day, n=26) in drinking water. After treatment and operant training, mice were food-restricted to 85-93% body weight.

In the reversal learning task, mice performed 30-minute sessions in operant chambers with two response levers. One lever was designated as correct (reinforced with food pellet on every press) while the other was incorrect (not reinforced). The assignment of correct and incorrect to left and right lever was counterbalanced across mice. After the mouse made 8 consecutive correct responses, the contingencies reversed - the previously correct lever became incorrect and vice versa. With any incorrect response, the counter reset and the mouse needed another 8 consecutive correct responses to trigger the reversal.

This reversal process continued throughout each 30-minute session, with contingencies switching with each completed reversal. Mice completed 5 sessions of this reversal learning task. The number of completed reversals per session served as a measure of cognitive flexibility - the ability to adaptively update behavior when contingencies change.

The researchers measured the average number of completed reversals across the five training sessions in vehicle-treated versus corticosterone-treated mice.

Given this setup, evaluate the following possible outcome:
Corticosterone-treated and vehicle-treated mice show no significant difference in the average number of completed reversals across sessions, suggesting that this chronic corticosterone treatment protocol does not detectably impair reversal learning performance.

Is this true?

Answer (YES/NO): NO